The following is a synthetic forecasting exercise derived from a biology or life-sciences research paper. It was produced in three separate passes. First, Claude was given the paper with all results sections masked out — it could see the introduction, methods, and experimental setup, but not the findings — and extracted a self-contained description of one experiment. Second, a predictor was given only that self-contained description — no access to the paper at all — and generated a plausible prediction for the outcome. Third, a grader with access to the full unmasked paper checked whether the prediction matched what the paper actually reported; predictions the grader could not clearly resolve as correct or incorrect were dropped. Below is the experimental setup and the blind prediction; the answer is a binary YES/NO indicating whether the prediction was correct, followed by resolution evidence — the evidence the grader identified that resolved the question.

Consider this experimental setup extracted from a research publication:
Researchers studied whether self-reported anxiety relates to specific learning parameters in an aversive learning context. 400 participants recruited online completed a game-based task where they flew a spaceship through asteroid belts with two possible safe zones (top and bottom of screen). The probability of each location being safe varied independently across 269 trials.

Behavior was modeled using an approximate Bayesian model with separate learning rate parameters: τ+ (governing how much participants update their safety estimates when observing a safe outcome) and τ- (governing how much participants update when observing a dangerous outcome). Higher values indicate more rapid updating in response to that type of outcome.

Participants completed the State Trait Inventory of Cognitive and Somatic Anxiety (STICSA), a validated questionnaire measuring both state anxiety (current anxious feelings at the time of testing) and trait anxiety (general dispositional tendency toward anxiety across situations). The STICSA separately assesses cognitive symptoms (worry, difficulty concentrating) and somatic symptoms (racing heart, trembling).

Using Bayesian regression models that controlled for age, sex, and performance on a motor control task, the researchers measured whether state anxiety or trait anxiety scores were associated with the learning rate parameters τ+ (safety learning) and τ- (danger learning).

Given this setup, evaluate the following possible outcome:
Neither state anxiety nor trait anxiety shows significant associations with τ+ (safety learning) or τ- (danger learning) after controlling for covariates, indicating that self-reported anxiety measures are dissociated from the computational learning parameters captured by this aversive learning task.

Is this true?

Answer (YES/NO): NO